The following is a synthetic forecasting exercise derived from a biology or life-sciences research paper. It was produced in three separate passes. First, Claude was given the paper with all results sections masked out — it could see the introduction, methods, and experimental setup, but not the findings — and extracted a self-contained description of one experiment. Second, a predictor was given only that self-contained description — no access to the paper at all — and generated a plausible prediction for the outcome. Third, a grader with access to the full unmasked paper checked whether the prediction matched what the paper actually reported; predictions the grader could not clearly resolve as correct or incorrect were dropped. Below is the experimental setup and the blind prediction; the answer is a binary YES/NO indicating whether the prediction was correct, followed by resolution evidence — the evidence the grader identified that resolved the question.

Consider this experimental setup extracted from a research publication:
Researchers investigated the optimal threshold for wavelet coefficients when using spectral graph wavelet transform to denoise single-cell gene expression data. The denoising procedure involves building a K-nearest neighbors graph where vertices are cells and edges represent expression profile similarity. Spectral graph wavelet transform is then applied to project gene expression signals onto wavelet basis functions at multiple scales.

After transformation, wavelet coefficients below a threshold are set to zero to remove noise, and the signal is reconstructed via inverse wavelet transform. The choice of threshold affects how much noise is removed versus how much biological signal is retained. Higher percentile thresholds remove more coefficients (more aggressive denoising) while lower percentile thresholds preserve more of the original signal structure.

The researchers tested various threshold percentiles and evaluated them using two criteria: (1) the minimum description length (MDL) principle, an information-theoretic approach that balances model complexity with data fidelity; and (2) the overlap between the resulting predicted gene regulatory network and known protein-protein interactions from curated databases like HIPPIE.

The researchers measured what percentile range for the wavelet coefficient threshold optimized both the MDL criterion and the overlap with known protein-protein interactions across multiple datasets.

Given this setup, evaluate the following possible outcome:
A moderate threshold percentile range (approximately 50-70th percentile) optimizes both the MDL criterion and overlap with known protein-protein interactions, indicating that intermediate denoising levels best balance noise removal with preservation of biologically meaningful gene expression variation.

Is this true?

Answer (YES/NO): NO